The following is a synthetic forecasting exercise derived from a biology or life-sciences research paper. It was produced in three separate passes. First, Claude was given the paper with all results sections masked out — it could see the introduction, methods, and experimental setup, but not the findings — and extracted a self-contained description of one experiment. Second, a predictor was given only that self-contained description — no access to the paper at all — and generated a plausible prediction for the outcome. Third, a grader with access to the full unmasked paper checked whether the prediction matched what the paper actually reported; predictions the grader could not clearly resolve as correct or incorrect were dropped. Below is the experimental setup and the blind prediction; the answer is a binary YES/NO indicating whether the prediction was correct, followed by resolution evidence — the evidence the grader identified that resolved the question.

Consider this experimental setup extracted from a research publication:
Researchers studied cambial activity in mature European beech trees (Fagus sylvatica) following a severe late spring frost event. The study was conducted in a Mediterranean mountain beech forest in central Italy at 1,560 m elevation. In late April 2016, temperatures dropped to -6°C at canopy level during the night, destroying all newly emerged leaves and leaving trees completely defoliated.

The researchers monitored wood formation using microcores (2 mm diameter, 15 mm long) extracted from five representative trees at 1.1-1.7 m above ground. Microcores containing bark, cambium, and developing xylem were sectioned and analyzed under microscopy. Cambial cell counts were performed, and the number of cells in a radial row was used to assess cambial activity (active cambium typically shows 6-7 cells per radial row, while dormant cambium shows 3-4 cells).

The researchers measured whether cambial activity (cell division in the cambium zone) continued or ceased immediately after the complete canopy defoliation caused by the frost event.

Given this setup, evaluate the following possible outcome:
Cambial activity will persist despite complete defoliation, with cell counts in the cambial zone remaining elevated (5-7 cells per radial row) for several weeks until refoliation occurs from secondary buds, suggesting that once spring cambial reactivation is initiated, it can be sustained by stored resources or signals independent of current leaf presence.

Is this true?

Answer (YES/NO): YES